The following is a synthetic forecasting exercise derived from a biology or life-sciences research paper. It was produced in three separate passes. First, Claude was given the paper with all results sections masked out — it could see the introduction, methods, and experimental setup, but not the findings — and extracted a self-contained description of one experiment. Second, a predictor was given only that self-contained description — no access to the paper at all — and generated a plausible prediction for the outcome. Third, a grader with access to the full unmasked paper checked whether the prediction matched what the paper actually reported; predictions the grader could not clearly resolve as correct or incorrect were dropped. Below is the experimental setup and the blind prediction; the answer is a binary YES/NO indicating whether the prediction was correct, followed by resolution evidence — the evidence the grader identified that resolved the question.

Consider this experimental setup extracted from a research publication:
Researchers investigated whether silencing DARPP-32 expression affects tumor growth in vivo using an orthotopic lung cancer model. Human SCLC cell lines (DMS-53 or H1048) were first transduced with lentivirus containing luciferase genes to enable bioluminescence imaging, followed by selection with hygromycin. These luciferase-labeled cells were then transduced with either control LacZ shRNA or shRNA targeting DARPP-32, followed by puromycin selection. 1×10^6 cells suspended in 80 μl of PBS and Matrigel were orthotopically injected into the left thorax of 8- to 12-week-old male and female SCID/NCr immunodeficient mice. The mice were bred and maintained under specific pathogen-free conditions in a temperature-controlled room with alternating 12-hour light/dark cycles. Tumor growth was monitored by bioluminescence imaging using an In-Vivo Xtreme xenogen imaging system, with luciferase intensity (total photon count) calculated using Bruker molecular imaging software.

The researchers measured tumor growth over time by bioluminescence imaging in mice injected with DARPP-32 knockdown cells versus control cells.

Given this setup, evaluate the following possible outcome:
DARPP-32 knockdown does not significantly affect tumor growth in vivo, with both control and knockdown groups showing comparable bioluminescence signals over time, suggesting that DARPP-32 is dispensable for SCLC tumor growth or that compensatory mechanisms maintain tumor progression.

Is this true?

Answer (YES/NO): NO